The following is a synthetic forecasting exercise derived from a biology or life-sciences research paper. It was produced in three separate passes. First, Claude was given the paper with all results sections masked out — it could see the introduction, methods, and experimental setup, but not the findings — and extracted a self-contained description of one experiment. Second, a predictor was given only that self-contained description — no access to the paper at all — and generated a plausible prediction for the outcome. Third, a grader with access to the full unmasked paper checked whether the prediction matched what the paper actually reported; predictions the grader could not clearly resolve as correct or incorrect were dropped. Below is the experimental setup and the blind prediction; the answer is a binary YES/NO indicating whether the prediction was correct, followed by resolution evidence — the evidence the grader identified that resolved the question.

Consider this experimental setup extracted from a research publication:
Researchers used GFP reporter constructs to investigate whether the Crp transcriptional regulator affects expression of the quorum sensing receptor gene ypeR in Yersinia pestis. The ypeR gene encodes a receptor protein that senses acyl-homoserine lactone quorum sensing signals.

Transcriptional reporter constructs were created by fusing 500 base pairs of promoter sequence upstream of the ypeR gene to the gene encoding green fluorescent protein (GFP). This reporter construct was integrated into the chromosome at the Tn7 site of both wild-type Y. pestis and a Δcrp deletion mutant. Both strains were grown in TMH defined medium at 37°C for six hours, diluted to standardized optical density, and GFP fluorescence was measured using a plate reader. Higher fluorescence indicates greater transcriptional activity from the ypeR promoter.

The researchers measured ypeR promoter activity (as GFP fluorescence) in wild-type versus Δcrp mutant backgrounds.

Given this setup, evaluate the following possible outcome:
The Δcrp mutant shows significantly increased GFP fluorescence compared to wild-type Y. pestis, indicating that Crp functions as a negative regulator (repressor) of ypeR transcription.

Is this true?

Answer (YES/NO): NO